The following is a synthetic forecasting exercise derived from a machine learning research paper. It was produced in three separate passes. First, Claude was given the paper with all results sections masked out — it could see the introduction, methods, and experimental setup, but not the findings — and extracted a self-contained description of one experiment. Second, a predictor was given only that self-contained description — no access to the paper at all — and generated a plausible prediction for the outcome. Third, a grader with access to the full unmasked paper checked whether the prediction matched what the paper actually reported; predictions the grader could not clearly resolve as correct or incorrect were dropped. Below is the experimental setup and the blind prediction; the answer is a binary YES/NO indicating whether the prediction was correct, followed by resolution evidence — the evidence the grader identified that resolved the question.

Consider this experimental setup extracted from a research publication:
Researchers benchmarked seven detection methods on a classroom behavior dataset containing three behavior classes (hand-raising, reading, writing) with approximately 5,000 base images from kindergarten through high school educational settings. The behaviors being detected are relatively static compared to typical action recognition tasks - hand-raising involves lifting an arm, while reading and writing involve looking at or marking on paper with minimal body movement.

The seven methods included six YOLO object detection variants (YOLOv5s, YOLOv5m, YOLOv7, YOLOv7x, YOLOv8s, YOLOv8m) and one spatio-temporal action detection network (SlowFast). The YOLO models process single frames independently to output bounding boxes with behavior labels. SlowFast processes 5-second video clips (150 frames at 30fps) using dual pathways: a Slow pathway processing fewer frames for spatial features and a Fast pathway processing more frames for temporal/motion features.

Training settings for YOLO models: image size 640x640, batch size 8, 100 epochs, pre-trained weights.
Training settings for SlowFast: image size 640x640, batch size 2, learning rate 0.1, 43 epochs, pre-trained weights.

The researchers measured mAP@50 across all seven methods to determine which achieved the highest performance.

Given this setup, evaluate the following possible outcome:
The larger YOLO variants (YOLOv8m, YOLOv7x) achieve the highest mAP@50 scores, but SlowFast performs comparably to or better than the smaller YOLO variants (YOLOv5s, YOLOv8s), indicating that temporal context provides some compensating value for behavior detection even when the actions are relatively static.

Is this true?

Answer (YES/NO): NO